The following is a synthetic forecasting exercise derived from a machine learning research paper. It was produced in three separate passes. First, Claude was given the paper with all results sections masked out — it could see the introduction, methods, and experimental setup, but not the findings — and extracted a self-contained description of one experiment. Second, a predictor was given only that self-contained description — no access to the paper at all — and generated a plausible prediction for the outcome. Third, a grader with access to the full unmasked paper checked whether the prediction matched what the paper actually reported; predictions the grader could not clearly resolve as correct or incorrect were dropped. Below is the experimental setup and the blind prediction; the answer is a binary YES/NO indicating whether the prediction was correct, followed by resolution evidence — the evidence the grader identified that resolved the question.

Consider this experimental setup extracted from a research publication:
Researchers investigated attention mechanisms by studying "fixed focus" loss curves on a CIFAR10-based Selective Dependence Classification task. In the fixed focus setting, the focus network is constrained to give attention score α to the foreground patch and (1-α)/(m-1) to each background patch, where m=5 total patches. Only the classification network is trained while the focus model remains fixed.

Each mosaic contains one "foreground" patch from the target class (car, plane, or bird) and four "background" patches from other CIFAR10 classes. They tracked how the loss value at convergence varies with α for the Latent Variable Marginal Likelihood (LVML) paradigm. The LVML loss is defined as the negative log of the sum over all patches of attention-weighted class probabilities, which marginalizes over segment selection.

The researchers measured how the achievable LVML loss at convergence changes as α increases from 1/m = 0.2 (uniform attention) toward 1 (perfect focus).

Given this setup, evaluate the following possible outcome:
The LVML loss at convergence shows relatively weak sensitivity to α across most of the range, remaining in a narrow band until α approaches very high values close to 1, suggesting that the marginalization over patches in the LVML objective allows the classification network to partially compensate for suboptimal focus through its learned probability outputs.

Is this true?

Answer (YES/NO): NO